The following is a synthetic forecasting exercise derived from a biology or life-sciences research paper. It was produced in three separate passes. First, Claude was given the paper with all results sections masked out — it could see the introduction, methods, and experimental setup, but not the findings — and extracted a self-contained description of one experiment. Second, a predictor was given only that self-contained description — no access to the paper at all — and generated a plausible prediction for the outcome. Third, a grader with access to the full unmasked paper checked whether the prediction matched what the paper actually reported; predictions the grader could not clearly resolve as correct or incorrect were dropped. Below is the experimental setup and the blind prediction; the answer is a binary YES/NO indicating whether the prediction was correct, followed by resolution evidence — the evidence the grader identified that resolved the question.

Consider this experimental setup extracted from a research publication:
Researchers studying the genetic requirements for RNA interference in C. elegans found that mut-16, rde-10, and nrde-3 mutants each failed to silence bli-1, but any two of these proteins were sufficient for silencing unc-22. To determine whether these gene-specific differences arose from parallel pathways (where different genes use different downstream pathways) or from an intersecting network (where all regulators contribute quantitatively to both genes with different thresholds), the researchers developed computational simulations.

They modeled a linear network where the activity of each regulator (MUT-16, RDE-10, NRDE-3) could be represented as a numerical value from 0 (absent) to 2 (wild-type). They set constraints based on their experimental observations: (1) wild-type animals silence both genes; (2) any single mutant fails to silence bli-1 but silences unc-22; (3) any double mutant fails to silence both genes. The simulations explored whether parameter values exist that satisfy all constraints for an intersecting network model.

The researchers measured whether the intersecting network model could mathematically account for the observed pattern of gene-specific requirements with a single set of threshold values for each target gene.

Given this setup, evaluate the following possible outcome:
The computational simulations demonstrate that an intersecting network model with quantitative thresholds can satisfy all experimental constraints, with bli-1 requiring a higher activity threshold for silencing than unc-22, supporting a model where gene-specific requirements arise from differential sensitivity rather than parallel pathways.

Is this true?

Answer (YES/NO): YES